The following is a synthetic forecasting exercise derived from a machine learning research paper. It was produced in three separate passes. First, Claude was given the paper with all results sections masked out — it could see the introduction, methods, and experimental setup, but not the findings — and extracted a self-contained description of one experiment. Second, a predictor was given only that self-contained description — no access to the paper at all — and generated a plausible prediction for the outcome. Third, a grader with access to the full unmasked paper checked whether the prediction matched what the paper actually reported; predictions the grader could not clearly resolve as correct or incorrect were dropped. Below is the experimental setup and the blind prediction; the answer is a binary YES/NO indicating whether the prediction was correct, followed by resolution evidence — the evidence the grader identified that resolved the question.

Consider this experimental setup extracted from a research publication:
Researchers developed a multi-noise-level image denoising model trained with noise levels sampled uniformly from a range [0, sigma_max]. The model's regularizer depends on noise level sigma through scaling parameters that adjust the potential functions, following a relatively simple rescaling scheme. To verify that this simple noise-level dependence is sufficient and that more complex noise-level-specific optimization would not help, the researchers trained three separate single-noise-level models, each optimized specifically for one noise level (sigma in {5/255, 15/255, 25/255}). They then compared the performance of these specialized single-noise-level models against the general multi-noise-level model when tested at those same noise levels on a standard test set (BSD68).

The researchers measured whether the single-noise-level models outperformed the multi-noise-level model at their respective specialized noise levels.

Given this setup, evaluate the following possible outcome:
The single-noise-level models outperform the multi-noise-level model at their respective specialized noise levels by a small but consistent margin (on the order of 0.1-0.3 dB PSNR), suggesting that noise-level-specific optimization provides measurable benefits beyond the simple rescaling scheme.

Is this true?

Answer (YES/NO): NO